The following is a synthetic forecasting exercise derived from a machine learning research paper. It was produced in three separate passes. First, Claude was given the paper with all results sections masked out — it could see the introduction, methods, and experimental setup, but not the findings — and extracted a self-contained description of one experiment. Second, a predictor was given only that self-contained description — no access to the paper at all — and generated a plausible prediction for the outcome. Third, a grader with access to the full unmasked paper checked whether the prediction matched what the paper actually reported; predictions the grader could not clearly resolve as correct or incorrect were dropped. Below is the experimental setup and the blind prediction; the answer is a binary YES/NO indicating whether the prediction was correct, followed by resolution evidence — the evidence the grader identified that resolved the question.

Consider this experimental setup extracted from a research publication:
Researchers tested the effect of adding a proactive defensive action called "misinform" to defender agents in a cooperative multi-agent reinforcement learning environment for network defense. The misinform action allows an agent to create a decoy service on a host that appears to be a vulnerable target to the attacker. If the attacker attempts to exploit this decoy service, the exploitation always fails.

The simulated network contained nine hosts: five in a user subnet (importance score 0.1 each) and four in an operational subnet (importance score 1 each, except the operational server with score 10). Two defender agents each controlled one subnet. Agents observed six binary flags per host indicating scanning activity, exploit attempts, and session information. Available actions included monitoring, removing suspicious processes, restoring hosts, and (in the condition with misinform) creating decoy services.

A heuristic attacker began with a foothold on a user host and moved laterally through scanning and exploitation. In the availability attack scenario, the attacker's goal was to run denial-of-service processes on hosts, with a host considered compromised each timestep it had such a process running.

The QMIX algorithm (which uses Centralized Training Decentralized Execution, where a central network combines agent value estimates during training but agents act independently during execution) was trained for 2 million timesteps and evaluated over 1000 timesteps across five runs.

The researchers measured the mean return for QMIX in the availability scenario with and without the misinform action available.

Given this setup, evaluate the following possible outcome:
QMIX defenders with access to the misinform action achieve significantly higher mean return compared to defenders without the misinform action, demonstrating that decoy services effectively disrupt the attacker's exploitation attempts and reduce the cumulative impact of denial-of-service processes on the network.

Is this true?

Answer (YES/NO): YES